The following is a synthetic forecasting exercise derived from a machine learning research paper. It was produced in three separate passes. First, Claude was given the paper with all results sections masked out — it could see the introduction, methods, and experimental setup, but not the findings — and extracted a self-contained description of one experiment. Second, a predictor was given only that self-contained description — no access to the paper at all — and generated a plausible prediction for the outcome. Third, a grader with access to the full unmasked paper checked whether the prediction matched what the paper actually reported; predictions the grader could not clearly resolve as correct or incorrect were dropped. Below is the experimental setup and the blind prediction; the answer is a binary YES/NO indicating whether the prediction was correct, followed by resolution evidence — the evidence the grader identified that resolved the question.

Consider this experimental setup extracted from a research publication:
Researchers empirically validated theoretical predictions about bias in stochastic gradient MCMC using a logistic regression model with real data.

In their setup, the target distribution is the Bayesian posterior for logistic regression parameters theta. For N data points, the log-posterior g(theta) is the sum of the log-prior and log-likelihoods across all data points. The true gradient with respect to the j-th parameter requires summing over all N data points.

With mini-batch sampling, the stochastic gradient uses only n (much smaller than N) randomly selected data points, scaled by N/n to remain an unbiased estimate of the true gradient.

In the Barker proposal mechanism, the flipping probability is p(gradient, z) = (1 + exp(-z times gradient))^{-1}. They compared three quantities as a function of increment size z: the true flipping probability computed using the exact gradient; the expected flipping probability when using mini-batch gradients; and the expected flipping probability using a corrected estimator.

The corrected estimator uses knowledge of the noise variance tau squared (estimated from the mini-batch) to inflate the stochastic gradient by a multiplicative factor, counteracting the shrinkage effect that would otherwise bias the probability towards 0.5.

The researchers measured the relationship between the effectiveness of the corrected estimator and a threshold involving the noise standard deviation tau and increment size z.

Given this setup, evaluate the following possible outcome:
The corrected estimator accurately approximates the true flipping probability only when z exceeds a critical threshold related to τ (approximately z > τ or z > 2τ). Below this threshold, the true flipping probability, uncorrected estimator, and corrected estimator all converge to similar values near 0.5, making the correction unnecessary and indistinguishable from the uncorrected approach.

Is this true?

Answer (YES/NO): NO